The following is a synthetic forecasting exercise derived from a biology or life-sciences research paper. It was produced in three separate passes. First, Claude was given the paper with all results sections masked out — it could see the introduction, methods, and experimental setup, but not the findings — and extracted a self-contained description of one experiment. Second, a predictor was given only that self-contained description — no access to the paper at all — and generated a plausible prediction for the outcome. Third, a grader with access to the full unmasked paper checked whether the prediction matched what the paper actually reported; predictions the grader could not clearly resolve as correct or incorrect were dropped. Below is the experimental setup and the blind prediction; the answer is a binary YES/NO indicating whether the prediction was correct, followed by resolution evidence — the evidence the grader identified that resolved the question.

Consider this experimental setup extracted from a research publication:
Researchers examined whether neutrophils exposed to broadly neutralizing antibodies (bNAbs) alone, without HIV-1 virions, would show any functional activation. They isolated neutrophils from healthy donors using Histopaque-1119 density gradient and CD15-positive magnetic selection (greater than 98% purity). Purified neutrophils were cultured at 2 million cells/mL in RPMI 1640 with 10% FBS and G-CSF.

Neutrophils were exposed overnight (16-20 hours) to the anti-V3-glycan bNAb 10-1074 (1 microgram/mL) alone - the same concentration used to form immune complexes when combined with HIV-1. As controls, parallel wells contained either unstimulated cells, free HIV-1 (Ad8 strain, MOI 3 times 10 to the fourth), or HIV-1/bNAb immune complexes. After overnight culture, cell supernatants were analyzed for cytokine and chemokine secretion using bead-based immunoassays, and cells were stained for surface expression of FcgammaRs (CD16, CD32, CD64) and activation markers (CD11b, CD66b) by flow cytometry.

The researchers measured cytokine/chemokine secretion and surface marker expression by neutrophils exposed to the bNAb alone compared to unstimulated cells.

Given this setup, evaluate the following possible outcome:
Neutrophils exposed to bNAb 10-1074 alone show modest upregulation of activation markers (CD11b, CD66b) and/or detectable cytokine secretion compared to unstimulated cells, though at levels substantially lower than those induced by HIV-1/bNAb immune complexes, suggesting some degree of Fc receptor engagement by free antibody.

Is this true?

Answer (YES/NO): NO